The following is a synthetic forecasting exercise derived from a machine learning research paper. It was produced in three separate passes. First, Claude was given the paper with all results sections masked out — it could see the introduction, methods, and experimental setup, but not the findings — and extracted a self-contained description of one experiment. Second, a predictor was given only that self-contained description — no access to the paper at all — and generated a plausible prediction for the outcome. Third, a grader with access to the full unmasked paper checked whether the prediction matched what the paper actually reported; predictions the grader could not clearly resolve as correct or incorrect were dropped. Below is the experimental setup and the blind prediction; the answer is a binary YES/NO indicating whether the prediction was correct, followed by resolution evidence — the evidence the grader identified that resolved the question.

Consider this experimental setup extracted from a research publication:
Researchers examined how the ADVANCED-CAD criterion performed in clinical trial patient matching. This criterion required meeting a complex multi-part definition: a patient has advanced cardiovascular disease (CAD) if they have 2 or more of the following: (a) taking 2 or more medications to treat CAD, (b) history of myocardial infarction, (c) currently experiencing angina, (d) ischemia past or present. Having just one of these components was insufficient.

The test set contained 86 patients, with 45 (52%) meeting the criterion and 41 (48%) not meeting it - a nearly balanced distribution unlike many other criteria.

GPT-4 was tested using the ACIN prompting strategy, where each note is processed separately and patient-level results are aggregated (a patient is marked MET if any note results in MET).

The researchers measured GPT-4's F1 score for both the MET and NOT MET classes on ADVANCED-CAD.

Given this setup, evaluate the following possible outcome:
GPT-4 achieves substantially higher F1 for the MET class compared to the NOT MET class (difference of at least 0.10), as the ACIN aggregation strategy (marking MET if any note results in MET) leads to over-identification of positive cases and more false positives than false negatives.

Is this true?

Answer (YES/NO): NO